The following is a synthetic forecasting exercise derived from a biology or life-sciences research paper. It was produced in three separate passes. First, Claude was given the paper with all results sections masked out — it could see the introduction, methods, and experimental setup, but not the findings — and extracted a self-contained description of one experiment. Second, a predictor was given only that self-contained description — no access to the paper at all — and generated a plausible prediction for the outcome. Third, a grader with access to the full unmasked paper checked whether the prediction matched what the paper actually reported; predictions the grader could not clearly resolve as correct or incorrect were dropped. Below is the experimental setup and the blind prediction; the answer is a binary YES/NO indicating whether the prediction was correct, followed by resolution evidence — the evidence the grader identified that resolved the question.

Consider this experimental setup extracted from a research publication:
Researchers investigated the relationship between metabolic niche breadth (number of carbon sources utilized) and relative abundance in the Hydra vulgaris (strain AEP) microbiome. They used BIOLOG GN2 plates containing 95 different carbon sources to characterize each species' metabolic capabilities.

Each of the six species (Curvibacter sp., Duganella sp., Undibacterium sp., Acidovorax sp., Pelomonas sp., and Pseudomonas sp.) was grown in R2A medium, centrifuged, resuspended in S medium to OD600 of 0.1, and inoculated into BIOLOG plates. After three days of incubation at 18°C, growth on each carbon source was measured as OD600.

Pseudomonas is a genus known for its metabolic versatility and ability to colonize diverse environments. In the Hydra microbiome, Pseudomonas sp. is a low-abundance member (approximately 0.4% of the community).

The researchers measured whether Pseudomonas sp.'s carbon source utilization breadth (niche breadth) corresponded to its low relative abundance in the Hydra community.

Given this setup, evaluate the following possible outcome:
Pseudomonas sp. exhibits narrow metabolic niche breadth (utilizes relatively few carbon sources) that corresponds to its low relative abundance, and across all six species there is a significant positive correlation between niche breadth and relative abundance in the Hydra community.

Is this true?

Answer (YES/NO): NO